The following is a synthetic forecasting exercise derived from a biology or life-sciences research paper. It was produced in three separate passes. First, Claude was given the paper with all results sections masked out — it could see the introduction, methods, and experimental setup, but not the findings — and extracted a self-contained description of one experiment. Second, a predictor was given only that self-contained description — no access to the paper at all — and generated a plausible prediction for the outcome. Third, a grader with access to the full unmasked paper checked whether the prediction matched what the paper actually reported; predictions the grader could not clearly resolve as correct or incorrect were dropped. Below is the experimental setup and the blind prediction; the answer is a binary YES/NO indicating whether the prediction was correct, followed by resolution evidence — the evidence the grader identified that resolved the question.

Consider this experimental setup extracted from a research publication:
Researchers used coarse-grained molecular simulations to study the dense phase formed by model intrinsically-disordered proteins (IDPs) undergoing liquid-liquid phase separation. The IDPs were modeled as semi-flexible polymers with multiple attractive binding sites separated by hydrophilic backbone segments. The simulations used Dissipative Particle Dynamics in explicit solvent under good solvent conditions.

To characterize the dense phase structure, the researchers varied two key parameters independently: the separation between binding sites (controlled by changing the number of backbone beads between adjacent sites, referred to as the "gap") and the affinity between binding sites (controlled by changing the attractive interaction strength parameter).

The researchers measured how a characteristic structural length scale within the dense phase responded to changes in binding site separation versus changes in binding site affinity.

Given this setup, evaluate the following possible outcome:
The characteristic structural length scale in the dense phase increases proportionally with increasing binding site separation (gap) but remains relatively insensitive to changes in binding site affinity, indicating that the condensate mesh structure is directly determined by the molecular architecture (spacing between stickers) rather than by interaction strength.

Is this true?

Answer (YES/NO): YES